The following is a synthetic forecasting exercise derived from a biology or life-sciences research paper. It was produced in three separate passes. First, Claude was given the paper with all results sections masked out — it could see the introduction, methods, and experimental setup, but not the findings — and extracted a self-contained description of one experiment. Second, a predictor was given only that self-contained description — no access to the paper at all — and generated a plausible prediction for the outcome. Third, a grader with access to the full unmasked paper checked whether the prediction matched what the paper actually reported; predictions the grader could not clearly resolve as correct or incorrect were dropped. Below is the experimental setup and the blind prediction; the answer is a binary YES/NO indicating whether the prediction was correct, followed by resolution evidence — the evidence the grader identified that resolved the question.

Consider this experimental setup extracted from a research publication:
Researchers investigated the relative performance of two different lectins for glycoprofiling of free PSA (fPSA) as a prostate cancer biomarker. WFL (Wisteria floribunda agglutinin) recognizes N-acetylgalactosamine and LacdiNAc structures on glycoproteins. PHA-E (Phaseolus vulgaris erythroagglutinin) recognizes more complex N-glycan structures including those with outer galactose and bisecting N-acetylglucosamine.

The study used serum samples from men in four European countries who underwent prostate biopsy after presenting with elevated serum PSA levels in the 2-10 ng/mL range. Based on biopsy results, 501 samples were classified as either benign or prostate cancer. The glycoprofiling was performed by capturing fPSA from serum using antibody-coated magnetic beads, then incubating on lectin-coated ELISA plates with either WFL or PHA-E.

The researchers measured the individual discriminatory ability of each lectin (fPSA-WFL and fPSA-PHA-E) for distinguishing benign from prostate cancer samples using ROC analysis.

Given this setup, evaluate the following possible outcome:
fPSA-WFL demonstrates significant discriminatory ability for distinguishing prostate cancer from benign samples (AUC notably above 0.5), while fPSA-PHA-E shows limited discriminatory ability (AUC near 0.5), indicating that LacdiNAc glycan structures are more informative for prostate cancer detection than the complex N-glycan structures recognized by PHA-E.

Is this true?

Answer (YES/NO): NO